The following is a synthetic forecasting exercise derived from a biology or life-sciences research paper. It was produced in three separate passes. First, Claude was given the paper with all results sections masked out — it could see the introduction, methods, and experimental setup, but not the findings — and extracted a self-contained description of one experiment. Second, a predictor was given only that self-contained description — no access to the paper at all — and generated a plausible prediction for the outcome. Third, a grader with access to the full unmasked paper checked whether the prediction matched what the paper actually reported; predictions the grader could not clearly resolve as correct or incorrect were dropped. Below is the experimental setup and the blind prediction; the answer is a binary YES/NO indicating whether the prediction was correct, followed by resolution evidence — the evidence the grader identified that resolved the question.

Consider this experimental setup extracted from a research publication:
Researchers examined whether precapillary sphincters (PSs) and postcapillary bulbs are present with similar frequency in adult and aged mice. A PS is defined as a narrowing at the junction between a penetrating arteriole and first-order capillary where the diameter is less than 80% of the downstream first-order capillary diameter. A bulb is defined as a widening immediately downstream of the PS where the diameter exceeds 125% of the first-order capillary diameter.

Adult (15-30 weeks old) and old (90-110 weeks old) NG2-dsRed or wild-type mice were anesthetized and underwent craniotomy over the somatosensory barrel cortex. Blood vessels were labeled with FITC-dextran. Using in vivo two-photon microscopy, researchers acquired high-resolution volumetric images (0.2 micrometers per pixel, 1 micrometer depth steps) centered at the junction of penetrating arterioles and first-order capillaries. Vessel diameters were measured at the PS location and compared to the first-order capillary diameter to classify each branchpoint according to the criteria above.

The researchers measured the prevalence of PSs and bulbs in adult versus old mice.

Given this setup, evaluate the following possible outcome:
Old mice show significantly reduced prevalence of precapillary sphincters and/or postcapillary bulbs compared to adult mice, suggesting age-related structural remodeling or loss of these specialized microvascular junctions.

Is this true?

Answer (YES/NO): NO